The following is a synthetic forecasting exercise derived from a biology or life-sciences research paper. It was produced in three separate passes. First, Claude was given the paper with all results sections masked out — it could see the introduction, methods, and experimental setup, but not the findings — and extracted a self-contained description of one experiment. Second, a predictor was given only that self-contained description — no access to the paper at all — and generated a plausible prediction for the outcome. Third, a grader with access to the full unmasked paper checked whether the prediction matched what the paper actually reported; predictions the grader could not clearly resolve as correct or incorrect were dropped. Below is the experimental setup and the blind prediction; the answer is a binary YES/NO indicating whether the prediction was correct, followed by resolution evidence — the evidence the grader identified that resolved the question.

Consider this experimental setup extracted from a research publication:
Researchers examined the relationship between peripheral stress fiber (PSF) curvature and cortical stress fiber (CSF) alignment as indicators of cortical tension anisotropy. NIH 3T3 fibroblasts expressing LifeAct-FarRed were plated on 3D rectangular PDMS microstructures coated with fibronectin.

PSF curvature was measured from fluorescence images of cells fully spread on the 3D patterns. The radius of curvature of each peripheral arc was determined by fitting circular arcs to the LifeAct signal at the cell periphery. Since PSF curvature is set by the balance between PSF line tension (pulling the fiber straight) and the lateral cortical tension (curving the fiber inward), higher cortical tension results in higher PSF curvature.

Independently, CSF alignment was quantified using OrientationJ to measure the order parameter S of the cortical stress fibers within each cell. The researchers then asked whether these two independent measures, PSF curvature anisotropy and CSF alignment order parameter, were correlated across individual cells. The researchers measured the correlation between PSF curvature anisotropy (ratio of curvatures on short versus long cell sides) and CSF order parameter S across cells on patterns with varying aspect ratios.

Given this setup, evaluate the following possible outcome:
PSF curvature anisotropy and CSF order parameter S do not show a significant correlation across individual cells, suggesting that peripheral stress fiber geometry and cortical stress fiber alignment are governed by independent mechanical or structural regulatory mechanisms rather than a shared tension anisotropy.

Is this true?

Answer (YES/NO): NO